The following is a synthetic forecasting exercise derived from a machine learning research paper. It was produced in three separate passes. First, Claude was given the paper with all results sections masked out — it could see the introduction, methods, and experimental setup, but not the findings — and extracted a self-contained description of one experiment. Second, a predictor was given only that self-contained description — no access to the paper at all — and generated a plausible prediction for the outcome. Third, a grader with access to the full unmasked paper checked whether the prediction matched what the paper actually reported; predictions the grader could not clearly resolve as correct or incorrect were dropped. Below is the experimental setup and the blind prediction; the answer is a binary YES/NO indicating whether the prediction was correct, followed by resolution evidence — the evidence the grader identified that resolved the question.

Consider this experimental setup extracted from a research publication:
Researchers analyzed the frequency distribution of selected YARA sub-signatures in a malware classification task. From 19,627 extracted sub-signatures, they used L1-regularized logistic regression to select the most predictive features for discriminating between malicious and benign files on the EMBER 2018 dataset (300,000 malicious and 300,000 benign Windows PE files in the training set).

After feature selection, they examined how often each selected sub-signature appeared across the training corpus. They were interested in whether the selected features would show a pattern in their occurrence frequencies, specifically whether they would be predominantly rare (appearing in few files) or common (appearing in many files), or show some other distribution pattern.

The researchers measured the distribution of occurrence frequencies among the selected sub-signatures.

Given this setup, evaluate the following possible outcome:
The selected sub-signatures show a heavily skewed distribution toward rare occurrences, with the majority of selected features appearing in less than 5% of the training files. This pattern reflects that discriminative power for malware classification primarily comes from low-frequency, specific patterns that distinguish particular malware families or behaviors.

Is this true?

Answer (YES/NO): NO